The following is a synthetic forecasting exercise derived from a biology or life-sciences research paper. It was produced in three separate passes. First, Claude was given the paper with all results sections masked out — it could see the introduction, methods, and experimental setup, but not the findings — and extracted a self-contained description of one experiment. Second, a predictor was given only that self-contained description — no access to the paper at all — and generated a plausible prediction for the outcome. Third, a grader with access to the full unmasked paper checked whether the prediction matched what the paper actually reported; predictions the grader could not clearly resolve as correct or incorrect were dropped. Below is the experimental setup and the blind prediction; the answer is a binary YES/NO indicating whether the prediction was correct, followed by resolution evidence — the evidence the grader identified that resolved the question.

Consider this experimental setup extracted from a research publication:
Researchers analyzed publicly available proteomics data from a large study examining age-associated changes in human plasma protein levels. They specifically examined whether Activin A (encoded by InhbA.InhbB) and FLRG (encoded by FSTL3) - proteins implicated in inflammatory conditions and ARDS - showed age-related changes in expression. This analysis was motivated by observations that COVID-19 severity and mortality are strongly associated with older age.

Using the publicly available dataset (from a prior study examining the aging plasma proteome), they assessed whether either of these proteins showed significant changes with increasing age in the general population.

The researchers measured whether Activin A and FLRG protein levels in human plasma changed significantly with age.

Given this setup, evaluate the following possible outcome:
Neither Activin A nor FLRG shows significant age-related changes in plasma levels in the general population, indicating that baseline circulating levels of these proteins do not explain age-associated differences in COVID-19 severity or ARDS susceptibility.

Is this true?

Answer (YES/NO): NO